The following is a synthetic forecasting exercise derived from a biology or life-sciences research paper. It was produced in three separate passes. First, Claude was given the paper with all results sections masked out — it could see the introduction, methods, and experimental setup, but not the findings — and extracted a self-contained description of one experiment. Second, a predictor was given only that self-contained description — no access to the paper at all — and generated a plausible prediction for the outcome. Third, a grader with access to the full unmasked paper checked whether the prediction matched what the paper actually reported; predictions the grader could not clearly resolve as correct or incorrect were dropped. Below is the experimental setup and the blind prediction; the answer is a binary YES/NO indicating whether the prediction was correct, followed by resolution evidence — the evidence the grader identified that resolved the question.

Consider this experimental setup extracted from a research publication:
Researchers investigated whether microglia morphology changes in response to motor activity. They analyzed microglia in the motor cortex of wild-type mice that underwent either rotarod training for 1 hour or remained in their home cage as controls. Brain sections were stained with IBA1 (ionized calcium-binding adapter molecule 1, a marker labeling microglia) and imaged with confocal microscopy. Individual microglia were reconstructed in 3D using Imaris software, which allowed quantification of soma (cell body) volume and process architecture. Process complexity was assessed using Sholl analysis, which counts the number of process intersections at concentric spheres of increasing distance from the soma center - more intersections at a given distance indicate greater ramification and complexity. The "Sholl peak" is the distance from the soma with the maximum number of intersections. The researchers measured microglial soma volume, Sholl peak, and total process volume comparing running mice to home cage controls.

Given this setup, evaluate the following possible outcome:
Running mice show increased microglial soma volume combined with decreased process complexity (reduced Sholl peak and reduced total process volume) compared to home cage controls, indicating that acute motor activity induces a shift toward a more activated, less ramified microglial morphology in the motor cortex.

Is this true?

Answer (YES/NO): YES